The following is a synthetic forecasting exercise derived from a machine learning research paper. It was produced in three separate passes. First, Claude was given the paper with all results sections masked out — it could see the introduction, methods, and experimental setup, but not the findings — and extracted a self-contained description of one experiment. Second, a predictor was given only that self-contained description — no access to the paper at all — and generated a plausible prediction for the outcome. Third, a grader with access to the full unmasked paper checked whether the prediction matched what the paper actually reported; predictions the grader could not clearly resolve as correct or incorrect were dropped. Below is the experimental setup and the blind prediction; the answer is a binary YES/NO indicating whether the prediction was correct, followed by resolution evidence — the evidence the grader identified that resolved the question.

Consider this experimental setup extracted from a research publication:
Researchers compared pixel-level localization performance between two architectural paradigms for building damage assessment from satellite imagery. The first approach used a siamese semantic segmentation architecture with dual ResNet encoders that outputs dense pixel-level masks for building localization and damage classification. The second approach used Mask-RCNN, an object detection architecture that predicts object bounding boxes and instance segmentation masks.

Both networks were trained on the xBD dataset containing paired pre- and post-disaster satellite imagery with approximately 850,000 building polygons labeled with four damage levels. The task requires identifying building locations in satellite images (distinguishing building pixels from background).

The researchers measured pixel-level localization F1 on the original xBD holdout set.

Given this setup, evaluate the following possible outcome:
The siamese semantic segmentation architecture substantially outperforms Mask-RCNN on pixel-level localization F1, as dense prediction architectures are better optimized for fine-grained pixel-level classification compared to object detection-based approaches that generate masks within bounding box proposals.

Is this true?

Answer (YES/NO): YES